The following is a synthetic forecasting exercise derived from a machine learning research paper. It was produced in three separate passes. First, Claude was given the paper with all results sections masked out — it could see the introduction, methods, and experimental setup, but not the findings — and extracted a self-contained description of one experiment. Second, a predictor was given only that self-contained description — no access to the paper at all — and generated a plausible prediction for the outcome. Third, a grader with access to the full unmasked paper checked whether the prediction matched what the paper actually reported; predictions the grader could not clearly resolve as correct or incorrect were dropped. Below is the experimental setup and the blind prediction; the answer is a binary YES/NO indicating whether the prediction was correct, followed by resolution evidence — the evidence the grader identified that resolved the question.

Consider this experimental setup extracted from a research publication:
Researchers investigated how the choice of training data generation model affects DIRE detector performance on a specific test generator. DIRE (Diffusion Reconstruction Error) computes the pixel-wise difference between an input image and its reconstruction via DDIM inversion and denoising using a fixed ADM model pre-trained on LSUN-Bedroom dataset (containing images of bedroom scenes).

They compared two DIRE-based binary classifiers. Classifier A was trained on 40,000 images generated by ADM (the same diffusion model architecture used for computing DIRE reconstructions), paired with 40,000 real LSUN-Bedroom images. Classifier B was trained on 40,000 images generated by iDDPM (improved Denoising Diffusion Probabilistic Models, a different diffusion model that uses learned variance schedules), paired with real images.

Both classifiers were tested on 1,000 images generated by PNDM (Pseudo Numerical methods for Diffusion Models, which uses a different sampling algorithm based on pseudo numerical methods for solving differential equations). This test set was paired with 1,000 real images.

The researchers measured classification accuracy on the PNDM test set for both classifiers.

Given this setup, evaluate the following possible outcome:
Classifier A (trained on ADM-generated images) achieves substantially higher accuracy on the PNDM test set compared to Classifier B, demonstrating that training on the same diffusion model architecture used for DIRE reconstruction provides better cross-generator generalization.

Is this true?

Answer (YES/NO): YES